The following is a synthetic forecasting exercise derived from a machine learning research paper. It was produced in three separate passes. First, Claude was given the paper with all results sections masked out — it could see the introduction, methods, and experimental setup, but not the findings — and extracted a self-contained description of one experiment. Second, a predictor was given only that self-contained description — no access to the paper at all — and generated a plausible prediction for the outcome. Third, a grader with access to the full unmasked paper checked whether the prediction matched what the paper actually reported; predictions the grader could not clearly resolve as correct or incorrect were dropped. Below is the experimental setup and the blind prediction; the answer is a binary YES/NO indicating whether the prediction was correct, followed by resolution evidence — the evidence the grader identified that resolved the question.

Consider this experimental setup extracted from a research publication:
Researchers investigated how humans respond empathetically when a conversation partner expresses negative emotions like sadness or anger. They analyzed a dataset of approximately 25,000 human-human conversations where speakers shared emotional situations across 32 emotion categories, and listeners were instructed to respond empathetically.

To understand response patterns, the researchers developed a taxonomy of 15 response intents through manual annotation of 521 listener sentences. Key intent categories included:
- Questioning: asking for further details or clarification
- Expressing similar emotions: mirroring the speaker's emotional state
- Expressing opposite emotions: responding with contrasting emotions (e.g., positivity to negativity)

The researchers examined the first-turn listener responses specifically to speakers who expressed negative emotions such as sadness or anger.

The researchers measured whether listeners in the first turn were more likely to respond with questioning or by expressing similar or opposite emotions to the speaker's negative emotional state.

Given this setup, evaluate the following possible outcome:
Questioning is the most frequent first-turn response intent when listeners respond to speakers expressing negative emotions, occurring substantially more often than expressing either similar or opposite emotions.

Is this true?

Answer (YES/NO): YES